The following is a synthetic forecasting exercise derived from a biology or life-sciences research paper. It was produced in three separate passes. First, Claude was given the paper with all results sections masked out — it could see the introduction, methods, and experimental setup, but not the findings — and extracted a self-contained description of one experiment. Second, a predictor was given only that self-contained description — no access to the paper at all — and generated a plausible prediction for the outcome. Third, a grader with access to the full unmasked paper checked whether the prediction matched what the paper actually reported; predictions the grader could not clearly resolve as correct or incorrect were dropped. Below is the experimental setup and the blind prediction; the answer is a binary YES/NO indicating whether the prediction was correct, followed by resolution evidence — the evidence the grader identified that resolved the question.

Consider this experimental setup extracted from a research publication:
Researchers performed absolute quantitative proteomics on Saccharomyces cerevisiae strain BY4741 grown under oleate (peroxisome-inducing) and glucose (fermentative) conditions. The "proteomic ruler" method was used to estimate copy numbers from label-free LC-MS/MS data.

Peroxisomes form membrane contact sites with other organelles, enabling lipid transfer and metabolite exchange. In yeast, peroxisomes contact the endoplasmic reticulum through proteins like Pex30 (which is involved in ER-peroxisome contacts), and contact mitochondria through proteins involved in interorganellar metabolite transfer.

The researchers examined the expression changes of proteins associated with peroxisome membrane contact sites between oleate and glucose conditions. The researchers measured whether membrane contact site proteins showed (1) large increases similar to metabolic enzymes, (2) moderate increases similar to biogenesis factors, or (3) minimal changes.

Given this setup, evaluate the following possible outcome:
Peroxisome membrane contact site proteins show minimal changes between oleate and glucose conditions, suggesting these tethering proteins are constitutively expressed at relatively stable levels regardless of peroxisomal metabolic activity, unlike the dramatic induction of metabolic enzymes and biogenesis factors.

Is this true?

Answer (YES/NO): NO